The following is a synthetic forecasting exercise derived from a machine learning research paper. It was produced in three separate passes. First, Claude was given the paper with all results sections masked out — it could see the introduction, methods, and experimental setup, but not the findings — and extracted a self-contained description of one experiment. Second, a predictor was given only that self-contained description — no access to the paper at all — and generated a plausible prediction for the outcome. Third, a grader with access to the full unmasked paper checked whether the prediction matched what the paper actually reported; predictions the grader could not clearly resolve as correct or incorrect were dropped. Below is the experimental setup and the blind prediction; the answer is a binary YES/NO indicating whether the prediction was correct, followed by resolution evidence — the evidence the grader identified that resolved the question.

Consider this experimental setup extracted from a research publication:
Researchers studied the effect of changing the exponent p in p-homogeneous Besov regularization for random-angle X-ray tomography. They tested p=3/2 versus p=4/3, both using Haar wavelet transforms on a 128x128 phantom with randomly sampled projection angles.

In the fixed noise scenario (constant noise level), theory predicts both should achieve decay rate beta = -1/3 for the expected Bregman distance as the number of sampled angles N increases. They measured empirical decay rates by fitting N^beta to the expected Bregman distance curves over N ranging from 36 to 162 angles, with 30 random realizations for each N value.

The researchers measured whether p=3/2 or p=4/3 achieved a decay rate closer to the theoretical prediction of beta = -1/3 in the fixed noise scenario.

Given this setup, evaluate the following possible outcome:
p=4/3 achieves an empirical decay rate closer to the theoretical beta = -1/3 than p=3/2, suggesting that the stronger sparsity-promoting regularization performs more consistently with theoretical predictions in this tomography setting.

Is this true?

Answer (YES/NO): NO